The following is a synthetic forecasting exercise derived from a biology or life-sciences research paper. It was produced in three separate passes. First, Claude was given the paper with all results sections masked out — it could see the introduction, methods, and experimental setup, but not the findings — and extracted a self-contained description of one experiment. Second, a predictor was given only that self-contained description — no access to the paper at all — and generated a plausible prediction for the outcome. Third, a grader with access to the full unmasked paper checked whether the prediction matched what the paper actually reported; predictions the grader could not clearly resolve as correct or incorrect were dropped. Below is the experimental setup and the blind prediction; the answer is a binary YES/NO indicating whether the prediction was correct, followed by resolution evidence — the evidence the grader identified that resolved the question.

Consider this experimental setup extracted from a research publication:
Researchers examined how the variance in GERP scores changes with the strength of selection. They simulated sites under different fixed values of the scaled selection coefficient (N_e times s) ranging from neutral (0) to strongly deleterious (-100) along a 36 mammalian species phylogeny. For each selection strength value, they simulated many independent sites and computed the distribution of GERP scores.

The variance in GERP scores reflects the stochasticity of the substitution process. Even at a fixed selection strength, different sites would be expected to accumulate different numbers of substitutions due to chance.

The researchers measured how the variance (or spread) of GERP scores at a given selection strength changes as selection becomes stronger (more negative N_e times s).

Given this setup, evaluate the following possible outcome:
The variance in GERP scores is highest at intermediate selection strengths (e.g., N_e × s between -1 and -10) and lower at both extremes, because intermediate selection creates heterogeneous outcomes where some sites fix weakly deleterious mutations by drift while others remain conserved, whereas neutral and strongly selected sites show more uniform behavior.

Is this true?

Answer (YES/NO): NO